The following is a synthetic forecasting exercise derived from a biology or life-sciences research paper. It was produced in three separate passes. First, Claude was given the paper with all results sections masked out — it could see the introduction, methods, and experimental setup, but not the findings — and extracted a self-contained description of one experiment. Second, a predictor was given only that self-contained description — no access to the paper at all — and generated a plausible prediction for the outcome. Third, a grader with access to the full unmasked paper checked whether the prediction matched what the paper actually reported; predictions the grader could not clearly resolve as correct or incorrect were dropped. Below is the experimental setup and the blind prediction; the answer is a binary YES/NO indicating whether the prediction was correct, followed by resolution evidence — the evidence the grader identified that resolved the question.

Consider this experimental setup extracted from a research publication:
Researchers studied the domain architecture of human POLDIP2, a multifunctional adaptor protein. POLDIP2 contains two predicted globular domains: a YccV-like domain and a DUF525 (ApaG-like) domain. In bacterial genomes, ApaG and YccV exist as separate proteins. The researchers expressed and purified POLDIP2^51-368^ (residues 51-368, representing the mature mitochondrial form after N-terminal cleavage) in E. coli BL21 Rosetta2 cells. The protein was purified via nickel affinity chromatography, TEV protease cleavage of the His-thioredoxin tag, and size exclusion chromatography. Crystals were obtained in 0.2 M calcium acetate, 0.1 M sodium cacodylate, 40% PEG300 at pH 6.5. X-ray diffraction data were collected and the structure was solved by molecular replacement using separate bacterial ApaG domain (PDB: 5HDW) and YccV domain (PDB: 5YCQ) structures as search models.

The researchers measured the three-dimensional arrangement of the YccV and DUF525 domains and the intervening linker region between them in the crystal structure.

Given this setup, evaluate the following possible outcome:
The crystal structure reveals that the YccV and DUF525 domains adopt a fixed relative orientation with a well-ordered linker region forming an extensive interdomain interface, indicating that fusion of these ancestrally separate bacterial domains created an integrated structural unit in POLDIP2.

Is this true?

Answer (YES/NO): YES